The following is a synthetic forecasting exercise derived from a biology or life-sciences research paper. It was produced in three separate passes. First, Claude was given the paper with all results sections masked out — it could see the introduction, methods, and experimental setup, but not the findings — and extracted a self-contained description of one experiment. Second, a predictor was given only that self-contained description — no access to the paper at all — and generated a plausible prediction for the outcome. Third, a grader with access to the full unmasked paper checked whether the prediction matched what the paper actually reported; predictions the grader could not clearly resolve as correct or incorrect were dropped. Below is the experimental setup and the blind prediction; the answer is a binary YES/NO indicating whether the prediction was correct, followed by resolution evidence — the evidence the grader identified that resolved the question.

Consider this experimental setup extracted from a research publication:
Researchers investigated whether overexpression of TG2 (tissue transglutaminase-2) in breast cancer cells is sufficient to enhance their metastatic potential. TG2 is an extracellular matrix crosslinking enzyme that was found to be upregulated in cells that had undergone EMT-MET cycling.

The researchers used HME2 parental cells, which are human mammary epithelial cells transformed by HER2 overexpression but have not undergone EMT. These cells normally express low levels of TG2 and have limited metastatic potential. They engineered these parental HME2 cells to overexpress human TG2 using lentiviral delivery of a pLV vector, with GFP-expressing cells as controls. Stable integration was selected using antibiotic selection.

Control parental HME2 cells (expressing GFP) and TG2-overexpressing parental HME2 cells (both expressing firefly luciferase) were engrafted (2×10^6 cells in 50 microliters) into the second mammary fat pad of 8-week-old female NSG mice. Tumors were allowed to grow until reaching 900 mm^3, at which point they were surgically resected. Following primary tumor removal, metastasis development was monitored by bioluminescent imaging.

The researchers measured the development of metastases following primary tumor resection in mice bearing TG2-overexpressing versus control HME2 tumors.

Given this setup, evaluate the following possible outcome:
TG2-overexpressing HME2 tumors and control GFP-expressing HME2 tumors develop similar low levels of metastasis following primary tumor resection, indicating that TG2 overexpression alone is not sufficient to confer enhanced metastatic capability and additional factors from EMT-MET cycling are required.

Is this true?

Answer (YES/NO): NO